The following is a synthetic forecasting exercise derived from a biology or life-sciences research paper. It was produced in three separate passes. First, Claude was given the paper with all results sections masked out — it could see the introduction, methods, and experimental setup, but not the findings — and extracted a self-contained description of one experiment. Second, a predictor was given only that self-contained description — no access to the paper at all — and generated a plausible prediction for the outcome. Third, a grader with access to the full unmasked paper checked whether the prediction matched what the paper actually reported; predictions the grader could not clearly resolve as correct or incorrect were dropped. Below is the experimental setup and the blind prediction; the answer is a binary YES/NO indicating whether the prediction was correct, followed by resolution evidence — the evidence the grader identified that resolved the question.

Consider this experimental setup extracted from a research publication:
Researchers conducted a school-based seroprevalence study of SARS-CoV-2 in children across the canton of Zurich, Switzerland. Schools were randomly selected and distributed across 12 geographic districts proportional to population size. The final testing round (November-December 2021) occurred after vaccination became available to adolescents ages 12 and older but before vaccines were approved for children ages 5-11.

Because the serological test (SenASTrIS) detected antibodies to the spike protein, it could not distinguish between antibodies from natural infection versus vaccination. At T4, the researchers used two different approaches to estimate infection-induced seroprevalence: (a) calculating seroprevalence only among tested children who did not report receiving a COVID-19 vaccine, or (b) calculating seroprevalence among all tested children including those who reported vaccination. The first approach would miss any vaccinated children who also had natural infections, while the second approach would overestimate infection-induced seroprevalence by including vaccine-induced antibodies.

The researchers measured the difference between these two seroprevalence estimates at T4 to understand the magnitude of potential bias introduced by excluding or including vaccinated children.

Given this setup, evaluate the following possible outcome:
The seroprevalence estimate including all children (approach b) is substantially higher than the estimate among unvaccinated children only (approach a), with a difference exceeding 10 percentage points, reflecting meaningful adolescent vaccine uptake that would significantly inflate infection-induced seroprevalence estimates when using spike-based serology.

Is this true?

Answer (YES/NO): YES